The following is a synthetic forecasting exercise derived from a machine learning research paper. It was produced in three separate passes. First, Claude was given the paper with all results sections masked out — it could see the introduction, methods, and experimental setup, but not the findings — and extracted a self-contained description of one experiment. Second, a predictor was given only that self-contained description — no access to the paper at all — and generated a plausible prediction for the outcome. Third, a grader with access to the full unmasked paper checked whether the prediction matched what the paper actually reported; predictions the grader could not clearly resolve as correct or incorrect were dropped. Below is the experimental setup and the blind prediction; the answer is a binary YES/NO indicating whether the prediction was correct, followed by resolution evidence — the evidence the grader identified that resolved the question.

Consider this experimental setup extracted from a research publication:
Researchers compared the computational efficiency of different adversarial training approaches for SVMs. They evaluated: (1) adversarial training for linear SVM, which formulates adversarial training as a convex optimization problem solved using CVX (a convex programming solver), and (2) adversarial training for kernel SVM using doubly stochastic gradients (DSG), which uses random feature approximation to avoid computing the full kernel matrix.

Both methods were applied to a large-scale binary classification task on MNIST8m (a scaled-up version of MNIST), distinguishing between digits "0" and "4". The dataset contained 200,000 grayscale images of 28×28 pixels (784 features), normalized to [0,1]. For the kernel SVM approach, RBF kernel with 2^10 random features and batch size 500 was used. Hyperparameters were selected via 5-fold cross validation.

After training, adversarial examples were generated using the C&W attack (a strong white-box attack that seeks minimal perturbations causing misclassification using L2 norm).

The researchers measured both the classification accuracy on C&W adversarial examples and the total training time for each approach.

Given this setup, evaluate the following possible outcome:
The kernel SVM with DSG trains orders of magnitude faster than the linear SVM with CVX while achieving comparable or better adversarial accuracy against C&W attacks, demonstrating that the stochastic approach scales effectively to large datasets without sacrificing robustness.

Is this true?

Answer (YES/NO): YES